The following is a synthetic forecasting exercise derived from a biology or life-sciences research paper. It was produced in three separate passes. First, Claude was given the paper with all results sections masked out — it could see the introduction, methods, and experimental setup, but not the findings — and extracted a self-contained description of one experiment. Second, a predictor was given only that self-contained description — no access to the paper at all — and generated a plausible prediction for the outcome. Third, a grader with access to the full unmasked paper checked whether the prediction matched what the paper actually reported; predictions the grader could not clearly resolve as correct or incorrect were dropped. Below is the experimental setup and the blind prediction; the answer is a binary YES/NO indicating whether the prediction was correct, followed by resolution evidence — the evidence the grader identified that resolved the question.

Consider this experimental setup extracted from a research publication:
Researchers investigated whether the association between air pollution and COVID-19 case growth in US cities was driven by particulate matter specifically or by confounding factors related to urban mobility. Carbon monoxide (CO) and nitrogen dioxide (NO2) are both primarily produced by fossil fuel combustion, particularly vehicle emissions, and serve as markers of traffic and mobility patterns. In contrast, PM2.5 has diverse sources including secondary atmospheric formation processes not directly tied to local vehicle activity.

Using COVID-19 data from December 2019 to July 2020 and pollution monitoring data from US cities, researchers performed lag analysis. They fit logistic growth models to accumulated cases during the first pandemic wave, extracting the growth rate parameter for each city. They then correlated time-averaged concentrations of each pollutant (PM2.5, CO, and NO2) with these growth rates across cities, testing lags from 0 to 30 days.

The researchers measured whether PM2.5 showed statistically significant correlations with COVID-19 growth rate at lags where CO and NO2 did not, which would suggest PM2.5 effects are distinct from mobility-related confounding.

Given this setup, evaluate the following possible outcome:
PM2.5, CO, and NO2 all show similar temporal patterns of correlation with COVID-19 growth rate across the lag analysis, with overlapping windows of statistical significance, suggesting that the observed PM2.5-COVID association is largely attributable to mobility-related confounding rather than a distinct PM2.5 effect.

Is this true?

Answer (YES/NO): NO